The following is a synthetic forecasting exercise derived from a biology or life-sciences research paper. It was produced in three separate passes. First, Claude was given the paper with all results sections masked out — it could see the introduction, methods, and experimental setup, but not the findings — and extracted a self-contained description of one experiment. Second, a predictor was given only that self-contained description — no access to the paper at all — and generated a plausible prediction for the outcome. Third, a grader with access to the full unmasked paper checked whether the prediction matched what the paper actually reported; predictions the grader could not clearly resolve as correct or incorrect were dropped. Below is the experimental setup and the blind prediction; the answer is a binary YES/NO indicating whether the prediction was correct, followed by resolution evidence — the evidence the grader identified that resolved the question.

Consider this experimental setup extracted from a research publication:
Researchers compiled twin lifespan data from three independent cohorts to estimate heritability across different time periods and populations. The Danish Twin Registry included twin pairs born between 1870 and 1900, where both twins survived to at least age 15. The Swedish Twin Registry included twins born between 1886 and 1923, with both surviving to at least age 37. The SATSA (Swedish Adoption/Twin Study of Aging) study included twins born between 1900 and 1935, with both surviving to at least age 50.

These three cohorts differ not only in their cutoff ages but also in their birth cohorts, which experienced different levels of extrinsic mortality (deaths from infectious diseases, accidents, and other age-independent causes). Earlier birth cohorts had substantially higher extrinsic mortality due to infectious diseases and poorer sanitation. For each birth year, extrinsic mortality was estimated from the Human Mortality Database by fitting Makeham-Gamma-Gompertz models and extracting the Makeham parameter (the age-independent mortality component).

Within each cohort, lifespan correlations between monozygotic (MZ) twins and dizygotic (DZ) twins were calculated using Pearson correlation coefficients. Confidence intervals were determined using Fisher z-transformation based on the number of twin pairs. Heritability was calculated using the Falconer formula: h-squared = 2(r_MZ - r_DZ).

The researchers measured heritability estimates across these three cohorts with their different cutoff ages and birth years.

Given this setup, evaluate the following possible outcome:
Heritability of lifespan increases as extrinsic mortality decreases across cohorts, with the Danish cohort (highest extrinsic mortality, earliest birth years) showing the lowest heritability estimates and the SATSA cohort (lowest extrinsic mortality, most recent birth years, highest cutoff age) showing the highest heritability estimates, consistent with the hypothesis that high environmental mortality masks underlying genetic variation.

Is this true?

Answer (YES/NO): YES